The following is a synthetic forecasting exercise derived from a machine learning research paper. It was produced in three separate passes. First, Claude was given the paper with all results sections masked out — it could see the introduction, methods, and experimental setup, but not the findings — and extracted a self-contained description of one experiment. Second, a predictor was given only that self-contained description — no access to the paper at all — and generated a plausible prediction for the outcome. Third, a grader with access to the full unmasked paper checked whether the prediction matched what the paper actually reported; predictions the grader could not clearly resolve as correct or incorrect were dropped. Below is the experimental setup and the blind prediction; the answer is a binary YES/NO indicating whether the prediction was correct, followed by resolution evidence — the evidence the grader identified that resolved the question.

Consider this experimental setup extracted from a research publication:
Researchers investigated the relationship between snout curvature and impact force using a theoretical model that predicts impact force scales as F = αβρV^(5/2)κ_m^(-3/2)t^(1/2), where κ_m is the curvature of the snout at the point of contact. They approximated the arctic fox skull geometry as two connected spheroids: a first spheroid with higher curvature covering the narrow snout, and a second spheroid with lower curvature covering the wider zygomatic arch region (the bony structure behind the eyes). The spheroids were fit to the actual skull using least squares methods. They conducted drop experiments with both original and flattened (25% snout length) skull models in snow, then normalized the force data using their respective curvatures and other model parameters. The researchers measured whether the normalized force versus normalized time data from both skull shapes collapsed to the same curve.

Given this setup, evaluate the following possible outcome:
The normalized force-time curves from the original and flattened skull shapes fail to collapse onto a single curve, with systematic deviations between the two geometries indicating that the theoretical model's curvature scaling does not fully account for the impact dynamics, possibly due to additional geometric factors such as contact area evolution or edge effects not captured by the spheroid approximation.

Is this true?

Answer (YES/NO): NO